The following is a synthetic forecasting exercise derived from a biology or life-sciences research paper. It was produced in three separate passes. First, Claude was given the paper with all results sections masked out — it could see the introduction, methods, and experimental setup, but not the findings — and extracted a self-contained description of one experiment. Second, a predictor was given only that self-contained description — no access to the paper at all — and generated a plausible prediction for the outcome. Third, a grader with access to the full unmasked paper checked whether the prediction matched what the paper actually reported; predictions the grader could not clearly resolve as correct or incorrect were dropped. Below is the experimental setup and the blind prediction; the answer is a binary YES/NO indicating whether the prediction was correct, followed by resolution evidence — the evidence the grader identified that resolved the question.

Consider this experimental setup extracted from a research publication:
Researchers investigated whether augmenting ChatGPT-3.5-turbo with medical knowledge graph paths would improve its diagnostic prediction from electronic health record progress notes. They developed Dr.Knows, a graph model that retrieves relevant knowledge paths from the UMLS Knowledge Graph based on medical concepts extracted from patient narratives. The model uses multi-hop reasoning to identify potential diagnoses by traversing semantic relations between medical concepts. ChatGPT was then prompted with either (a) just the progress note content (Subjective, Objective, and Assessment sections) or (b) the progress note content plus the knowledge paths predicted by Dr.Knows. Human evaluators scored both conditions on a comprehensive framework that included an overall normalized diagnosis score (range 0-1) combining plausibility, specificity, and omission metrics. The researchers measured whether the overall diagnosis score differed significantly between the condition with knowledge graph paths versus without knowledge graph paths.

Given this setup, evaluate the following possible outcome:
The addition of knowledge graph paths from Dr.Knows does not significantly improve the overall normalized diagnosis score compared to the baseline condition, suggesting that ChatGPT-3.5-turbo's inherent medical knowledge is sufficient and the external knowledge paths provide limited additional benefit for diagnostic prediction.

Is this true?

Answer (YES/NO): YES